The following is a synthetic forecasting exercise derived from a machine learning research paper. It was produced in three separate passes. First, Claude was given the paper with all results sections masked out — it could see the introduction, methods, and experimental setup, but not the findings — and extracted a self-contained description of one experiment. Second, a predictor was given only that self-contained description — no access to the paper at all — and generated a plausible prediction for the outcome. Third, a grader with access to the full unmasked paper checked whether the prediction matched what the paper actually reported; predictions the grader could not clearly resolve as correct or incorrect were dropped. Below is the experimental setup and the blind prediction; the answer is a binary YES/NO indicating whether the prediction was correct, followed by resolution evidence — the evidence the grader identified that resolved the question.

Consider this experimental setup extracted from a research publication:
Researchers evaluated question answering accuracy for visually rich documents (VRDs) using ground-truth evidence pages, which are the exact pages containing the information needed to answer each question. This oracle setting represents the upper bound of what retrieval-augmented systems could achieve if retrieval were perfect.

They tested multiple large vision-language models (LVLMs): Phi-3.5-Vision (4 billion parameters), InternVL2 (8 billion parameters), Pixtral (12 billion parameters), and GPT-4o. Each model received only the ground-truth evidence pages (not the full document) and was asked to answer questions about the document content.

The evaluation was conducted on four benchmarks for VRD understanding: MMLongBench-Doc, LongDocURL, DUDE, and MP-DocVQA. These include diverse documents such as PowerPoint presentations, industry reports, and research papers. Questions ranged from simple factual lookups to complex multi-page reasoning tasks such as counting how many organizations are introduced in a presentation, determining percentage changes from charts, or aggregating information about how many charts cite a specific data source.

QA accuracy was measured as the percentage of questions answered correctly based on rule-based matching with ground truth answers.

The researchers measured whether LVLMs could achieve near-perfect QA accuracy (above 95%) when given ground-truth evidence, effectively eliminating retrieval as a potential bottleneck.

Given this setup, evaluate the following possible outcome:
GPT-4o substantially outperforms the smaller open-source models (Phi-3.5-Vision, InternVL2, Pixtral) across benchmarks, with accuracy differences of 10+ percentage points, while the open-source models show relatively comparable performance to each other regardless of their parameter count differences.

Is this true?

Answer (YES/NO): NO